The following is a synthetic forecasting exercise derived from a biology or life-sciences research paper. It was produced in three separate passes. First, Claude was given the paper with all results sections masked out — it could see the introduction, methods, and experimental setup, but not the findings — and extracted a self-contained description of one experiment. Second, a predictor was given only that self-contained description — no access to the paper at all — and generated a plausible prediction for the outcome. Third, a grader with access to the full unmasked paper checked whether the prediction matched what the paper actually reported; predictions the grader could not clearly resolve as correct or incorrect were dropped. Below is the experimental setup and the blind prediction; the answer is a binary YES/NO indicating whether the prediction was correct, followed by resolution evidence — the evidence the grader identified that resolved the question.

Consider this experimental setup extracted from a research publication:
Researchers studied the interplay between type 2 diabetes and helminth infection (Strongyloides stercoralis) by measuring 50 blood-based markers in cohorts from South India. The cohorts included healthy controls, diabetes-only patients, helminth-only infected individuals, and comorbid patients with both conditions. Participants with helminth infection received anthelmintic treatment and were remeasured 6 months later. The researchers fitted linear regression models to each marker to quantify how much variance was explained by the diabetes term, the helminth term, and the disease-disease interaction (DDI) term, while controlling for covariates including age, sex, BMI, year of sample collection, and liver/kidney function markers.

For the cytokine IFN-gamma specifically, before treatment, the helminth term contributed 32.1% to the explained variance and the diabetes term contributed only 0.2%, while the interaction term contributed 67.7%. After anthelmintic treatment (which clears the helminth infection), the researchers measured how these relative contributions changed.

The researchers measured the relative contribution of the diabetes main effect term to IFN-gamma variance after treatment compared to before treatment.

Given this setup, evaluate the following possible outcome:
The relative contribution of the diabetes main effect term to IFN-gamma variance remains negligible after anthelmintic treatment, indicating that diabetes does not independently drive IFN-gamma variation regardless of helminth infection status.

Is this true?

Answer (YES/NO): NO